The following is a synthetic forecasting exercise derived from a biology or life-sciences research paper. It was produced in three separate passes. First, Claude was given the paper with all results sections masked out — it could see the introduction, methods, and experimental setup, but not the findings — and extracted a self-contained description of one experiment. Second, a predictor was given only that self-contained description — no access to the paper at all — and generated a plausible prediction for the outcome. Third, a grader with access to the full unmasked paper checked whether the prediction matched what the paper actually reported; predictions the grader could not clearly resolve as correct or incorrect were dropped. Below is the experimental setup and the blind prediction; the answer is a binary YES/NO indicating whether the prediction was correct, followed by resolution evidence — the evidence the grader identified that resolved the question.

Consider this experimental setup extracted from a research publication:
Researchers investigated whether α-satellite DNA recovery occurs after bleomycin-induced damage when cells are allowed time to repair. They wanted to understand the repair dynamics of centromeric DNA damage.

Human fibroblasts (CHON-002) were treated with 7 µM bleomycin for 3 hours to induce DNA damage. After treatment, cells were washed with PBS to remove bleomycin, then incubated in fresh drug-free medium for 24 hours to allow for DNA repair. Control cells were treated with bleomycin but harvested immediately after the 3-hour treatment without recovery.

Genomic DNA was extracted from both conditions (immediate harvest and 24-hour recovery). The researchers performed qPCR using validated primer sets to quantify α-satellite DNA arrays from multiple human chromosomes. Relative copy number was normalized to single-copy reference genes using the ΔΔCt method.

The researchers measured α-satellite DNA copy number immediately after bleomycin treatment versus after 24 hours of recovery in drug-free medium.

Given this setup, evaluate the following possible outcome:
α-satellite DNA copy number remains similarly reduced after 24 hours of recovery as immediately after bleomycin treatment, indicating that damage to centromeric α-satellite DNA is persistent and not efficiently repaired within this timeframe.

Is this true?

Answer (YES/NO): YES